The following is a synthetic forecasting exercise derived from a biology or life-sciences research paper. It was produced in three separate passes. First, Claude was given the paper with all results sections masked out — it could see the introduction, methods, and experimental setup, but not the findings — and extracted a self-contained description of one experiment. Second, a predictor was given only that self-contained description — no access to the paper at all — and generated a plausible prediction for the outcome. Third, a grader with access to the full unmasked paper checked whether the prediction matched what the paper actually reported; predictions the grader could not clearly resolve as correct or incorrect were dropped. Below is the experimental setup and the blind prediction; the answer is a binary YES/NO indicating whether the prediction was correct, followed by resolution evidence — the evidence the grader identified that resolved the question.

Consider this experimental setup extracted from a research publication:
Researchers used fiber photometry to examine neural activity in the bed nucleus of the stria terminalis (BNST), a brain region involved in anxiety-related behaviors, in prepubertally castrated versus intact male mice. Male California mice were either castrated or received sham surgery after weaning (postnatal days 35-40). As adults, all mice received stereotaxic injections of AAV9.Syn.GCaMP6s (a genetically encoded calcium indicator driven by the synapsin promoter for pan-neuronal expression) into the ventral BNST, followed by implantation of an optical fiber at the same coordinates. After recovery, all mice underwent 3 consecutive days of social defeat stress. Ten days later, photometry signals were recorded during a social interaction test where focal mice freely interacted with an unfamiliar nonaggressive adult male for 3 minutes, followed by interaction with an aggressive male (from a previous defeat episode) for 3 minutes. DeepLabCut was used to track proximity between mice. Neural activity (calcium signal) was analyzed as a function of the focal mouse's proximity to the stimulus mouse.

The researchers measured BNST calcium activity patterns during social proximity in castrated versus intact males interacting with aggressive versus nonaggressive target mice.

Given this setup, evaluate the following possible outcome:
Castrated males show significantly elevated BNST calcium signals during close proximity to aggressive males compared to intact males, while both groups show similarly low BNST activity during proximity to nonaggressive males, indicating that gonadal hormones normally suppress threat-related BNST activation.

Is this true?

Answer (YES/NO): NO